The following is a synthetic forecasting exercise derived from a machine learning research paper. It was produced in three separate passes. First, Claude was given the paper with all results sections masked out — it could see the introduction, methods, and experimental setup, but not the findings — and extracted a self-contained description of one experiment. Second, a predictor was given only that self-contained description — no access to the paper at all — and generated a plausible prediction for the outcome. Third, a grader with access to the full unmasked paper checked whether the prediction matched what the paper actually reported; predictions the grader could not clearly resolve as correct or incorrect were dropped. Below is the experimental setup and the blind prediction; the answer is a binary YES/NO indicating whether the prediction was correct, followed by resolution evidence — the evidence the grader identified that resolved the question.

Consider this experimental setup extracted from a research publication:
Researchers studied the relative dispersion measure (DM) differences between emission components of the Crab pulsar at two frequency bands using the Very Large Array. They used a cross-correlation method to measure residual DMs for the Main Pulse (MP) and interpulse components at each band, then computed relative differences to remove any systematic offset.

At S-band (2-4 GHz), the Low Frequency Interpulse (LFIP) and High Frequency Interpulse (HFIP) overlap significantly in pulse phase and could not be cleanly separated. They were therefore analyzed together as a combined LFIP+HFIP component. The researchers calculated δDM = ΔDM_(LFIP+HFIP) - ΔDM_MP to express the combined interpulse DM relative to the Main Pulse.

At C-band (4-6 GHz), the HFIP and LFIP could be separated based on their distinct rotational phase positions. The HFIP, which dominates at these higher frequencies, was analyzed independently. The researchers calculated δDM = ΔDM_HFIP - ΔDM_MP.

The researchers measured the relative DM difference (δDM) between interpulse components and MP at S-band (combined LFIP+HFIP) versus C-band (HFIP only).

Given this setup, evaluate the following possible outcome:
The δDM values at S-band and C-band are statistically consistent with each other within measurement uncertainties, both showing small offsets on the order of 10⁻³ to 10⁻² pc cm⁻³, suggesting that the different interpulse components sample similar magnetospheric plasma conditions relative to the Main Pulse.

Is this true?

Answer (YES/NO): NO